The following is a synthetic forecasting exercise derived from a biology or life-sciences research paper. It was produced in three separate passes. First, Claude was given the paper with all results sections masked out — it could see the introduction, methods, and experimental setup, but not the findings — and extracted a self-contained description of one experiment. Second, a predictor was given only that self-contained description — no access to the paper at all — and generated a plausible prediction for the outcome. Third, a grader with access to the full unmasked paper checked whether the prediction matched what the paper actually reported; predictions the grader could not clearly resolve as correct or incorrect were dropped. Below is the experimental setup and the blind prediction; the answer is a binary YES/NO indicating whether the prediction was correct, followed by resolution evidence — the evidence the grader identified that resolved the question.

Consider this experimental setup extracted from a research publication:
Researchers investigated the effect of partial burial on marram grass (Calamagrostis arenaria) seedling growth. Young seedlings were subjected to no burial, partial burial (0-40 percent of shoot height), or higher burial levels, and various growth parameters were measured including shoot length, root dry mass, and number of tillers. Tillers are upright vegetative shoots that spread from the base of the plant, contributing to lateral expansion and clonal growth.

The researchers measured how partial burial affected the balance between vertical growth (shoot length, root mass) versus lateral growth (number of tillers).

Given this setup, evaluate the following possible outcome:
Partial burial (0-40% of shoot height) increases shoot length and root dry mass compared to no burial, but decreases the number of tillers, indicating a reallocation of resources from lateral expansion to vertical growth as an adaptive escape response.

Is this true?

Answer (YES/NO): YES